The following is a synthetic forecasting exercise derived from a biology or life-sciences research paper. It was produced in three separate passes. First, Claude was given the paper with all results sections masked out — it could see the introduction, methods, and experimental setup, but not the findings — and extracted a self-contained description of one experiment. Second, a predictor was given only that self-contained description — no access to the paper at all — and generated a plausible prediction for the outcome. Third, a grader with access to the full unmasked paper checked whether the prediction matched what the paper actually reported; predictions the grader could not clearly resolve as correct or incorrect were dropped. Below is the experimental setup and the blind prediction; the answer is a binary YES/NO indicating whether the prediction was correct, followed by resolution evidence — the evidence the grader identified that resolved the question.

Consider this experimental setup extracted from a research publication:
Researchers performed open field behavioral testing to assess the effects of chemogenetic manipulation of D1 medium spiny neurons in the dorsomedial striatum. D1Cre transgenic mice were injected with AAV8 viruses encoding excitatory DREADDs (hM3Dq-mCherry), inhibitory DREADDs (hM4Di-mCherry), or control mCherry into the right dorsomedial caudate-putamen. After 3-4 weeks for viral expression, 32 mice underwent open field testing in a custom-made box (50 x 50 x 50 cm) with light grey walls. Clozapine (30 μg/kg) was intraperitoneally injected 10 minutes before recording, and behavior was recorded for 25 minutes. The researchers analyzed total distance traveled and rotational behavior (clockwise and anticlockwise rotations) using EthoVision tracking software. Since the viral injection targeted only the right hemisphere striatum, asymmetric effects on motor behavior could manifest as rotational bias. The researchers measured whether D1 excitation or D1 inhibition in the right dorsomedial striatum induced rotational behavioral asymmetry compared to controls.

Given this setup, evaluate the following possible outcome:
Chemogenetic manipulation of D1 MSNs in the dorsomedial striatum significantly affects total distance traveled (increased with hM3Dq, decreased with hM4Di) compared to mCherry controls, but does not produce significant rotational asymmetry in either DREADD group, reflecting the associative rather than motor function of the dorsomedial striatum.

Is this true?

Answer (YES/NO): NO